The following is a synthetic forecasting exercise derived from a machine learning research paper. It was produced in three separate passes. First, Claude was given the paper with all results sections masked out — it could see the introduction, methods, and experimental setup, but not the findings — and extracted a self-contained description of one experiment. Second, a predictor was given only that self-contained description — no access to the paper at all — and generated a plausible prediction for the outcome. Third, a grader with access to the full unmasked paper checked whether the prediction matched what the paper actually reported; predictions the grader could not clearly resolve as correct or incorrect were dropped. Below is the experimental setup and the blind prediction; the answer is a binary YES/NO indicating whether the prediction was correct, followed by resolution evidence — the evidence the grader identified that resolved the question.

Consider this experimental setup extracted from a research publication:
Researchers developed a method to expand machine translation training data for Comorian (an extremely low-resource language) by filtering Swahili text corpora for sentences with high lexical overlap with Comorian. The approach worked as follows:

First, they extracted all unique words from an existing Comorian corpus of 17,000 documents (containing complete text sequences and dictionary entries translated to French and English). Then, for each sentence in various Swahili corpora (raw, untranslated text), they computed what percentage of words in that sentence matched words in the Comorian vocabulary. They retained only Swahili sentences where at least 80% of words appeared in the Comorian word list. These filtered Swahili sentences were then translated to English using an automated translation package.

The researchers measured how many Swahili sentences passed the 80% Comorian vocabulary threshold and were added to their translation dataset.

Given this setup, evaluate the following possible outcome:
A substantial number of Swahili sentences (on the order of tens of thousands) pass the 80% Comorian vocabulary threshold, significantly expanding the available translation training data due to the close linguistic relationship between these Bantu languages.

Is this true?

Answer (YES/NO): YES